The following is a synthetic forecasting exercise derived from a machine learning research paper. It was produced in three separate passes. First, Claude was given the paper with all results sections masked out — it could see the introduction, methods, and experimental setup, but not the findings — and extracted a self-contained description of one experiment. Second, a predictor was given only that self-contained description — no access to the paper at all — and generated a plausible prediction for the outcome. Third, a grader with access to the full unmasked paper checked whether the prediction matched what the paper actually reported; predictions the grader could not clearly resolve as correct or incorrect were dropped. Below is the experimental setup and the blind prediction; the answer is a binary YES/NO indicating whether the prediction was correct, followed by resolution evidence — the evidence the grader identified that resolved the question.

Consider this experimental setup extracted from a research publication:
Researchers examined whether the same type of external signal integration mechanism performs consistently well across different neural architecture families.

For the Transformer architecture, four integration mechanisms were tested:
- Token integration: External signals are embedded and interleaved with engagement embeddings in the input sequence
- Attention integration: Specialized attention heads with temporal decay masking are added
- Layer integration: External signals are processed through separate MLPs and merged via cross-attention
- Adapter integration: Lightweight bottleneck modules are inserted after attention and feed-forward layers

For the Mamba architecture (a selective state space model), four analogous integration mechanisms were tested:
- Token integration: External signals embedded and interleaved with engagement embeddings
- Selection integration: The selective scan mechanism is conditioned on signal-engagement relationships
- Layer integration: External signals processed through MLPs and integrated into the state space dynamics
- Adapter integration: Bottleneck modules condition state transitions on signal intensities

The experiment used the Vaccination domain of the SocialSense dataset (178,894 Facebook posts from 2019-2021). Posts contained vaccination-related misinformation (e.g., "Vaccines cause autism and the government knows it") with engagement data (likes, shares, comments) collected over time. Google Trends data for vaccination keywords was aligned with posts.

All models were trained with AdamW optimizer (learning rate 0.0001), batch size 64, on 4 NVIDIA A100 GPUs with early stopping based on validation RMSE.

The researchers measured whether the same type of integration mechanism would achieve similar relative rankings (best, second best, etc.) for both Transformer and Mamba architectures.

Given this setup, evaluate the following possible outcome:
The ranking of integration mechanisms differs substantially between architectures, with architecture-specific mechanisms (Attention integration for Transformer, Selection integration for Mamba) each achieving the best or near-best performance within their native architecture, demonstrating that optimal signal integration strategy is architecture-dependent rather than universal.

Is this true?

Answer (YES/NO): NO